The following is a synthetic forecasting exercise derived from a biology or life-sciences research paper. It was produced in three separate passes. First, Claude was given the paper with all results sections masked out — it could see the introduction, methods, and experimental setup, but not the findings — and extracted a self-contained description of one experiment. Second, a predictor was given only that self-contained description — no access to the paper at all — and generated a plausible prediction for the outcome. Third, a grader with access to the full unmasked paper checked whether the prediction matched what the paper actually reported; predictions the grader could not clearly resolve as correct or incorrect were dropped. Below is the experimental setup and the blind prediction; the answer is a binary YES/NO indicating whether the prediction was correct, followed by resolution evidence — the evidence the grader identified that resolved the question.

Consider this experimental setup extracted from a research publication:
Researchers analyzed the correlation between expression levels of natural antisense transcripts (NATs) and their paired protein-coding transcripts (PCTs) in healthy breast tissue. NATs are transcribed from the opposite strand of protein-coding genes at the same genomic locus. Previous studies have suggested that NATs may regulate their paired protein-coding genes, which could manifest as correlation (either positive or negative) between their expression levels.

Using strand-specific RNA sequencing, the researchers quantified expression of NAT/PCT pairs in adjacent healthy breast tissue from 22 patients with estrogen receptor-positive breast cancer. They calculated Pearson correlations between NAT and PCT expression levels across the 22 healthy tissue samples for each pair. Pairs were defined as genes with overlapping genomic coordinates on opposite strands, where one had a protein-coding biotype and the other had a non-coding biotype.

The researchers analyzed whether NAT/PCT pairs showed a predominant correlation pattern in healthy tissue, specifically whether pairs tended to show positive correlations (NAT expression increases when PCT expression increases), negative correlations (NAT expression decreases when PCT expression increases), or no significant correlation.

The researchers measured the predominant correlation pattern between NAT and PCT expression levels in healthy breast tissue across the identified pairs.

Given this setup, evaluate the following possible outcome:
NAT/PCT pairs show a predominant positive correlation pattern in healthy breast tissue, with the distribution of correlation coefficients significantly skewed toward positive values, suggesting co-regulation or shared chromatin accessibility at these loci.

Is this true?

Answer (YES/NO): YES